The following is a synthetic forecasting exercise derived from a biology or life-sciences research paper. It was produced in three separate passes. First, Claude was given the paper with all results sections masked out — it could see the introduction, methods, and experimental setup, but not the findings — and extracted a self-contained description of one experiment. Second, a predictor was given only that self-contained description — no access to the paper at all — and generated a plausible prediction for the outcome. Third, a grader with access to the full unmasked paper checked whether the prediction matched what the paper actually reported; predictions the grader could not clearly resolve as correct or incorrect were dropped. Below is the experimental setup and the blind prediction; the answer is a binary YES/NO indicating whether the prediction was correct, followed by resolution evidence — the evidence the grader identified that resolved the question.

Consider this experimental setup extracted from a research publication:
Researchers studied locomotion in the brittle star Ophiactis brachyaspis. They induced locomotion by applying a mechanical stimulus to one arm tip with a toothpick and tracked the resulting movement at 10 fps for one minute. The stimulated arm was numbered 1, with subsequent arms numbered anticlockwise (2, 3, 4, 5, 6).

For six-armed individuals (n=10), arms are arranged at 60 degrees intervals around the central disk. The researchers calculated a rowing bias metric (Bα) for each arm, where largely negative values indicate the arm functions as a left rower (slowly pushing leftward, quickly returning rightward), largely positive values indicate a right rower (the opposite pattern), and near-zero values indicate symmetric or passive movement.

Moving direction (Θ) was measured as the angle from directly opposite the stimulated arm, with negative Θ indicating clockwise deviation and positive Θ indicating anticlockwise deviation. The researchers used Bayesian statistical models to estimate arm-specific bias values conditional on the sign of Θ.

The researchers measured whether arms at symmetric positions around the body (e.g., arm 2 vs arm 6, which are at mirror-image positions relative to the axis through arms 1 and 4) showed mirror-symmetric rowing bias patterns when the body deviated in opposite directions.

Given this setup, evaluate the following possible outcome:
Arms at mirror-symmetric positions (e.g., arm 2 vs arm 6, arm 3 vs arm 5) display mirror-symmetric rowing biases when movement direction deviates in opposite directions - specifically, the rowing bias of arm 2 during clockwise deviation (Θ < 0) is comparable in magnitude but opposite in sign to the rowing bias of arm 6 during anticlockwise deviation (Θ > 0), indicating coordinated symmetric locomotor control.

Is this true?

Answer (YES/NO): YES